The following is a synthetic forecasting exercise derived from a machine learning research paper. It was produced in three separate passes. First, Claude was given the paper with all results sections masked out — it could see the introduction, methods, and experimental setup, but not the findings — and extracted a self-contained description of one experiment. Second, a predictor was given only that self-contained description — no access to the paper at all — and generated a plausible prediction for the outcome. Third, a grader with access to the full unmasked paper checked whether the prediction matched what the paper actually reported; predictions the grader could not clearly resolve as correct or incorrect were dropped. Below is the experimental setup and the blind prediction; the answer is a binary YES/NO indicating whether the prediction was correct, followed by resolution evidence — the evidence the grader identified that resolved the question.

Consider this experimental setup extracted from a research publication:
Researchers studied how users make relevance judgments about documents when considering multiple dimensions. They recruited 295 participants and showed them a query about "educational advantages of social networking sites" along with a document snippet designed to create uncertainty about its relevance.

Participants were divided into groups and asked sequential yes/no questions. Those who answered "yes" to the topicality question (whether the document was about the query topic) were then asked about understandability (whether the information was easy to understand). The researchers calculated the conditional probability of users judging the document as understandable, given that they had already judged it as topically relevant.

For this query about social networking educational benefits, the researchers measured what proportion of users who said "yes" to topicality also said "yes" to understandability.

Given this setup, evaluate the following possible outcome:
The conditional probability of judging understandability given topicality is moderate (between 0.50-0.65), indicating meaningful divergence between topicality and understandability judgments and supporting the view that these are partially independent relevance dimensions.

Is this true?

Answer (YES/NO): NO